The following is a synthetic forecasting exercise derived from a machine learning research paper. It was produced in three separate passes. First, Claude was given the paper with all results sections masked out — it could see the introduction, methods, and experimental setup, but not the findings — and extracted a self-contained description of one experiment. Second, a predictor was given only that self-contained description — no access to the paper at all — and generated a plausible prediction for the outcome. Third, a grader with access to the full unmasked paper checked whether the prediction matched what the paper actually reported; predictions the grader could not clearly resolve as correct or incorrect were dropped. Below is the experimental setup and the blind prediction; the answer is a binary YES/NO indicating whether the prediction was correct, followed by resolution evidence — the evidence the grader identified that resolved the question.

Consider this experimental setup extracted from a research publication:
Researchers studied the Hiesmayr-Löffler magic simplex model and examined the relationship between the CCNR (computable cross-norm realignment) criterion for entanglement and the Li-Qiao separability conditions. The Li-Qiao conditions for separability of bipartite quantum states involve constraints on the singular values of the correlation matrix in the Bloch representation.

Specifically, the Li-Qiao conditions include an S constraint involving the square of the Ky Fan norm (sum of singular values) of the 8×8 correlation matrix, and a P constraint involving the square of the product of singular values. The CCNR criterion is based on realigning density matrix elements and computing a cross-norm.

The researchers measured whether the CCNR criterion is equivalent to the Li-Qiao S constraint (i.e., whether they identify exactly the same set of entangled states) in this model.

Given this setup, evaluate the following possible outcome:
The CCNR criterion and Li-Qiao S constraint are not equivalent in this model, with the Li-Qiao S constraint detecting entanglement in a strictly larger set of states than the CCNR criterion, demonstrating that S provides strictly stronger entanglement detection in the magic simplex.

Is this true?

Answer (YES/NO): NO